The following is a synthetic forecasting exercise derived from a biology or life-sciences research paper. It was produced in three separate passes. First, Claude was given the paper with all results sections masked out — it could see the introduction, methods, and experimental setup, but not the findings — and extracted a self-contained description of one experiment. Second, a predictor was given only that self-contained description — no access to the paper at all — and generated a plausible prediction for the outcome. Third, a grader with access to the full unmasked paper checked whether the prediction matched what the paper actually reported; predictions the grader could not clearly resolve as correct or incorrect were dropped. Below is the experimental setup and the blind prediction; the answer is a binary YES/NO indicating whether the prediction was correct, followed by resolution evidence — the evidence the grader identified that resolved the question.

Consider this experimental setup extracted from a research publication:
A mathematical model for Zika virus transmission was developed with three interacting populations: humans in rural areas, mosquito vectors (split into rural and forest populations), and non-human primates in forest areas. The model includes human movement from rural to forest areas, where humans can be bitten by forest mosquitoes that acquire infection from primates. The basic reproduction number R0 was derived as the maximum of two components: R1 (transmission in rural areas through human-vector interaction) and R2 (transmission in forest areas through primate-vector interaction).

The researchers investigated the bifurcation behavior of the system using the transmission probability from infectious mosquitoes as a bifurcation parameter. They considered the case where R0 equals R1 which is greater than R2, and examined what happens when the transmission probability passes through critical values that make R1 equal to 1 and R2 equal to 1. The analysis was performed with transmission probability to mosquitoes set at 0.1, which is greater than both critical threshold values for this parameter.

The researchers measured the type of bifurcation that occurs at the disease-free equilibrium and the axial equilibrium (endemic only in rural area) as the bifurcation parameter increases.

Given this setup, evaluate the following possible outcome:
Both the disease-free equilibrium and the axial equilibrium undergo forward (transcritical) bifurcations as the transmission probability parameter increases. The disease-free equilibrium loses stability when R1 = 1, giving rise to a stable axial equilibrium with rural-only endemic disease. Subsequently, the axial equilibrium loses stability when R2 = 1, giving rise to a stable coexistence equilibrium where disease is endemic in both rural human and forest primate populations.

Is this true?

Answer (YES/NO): YES